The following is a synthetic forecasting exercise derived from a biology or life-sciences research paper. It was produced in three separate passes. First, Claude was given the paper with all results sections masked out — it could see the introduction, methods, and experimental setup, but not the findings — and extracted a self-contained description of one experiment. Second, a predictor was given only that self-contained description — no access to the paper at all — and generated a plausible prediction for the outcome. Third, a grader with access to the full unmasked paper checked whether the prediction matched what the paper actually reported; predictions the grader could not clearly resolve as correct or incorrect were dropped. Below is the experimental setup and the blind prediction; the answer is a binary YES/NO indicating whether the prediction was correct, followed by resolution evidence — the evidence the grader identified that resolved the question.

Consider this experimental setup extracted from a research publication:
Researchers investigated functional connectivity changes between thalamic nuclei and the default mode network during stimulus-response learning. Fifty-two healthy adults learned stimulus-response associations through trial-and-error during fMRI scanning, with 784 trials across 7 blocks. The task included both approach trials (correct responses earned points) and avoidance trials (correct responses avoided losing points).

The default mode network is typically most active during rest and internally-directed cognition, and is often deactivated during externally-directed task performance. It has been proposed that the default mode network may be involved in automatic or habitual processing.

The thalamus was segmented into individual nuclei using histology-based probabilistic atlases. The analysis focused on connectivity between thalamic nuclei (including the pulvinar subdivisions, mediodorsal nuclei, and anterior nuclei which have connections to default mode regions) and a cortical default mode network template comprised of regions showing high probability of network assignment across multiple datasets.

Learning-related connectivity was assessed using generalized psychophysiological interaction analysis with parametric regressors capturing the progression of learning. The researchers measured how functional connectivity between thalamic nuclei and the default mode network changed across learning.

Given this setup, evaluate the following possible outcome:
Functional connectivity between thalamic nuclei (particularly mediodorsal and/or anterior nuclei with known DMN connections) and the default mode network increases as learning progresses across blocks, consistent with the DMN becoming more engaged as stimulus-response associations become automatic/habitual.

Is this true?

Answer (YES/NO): NO